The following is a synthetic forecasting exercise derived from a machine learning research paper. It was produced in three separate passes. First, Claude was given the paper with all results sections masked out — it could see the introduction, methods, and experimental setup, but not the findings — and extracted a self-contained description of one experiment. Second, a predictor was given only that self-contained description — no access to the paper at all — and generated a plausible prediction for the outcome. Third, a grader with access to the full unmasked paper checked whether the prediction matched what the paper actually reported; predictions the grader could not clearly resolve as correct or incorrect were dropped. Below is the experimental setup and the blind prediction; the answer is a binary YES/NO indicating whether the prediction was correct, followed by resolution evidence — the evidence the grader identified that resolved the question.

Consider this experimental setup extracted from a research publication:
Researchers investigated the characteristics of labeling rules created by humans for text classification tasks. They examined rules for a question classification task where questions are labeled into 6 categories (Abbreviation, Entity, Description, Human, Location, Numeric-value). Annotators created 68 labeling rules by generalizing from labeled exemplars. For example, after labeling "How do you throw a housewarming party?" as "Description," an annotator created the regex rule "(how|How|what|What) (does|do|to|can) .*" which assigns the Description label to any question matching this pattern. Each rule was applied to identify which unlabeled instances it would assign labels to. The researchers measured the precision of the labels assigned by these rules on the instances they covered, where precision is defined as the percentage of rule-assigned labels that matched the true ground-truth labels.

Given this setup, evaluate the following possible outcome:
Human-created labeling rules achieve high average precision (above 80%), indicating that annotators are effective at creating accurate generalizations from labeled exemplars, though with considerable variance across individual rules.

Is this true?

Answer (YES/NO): NO